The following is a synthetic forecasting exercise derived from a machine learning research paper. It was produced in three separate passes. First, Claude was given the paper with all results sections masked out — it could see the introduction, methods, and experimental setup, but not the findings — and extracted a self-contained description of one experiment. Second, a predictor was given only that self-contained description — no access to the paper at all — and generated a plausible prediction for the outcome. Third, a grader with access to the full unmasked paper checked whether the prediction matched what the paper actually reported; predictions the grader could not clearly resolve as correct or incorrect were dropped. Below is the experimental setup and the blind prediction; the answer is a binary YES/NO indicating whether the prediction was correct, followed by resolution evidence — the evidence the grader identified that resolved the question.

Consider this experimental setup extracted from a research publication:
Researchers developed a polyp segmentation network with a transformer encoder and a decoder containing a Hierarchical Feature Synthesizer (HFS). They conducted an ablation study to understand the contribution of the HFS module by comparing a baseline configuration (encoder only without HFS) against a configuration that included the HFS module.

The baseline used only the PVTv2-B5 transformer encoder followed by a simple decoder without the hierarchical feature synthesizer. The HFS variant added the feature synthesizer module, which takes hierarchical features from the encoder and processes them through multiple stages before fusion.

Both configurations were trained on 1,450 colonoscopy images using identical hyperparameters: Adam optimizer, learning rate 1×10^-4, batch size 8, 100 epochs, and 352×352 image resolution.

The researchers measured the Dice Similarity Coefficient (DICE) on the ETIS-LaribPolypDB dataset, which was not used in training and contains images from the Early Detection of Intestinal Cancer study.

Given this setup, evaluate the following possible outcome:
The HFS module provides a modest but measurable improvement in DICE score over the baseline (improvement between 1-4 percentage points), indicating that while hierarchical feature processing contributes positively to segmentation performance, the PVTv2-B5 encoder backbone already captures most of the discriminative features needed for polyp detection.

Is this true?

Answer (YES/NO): YES